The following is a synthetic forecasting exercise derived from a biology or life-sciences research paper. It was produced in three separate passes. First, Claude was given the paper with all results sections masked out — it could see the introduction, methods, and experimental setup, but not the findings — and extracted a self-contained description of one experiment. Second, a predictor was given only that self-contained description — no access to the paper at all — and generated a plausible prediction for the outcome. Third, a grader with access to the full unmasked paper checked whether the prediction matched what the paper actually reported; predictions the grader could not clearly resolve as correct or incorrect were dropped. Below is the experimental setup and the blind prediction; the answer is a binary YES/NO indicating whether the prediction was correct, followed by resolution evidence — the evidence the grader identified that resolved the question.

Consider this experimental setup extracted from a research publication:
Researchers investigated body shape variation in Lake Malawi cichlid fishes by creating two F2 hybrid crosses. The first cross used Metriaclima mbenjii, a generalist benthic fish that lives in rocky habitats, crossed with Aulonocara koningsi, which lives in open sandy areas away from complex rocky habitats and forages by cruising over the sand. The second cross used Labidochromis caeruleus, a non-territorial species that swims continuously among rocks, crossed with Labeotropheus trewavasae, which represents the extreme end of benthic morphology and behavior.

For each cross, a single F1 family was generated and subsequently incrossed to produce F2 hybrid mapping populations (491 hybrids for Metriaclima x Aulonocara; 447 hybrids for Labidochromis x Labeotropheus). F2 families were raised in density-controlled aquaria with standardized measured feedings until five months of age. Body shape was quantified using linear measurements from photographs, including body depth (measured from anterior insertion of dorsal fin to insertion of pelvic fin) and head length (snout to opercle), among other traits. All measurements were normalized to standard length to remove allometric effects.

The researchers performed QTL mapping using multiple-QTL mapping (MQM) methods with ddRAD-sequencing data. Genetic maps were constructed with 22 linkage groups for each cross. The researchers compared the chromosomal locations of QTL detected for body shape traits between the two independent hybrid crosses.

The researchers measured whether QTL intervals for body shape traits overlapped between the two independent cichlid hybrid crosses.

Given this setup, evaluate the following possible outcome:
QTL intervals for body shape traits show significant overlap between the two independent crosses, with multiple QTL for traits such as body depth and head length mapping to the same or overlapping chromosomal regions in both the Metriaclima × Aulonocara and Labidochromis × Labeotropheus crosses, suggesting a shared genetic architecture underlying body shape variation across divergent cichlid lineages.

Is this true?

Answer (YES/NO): NO